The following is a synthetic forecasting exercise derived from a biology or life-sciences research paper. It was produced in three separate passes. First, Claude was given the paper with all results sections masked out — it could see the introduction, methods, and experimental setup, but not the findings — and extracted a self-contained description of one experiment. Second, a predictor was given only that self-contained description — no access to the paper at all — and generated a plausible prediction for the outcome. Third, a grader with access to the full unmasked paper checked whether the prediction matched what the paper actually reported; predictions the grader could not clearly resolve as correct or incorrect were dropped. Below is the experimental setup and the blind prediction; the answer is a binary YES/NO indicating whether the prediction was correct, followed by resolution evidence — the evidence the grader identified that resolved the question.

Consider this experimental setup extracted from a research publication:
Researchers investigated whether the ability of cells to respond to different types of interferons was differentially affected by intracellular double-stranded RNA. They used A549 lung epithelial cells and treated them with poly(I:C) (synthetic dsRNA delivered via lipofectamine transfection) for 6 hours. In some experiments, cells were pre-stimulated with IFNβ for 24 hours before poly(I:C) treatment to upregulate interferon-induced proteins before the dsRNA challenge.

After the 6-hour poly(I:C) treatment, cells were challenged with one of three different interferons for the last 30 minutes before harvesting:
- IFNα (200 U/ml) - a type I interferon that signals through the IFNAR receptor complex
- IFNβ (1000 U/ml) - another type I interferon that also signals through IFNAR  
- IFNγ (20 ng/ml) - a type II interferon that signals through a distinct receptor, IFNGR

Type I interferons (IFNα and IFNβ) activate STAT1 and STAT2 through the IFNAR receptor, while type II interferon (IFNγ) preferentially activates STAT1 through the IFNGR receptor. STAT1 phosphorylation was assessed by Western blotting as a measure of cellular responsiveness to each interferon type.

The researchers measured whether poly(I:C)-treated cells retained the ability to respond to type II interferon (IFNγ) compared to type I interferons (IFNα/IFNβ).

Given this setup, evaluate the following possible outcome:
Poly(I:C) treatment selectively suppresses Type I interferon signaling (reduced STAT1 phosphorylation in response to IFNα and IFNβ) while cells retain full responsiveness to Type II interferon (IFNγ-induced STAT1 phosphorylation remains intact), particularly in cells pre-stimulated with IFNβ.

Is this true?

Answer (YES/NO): NO